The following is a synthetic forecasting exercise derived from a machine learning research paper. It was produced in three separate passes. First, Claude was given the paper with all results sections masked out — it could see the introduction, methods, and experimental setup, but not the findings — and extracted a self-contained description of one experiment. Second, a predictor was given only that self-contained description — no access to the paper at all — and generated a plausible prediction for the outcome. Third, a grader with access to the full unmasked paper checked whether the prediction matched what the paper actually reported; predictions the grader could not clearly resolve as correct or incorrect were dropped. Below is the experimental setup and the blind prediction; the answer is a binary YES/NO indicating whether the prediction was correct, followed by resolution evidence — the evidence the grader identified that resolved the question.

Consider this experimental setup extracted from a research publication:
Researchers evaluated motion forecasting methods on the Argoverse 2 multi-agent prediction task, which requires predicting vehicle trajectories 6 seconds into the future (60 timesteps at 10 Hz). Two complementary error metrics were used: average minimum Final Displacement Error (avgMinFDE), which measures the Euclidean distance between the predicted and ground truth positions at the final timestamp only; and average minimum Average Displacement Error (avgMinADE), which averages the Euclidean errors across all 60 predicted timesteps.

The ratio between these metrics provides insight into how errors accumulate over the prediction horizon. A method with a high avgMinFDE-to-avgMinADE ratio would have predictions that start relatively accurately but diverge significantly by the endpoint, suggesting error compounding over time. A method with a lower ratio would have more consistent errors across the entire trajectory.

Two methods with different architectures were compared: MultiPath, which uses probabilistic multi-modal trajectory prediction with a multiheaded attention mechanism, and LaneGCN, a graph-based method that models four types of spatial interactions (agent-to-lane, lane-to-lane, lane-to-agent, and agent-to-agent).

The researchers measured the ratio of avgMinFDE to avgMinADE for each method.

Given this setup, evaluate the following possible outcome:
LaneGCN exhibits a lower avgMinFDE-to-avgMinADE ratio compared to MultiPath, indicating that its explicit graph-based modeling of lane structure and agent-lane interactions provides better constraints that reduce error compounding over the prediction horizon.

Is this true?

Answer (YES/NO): NO